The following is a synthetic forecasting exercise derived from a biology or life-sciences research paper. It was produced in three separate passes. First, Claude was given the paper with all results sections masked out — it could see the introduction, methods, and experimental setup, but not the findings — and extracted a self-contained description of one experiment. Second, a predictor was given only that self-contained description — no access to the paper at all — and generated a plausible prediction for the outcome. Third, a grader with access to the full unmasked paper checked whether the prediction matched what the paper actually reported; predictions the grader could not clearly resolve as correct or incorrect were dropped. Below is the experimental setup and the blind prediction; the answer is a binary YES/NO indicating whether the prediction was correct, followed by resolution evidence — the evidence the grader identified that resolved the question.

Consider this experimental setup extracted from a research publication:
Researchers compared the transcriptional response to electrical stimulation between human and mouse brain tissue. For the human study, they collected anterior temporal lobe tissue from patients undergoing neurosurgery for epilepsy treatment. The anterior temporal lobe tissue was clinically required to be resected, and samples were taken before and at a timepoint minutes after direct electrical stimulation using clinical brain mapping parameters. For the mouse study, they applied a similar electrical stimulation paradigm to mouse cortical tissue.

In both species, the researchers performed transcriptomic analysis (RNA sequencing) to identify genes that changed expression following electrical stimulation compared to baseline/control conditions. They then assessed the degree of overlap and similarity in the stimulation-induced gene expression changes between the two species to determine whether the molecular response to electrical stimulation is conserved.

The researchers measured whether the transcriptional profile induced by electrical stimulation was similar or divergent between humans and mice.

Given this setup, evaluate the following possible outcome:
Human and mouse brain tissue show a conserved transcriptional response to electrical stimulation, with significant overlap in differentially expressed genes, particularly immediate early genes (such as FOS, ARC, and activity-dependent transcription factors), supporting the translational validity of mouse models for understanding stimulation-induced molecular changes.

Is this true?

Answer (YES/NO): NO